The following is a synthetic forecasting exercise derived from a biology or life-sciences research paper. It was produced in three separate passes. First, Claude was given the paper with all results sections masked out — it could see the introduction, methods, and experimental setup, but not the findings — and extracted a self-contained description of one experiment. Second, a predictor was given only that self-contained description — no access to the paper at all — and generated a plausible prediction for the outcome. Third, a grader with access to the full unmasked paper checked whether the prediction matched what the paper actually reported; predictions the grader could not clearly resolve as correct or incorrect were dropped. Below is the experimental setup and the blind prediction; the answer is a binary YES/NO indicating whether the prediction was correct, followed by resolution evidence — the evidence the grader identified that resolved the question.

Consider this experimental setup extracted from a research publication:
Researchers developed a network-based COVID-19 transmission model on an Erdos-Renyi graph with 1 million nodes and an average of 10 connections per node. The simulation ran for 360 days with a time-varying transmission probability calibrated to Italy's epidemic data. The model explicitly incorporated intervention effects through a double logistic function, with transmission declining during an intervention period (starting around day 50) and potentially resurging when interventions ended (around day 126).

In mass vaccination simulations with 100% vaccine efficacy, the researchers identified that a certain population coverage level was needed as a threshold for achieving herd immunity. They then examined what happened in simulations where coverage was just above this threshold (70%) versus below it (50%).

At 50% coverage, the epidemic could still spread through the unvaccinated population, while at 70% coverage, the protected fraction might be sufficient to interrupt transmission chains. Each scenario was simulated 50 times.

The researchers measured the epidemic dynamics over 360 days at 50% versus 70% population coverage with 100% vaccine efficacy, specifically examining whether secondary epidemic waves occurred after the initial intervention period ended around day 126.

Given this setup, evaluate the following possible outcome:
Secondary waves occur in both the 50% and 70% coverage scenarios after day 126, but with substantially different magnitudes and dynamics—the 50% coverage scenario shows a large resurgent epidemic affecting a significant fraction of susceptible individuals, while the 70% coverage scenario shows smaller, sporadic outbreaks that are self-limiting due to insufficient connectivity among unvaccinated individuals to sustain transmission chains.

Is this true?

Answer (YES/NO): NO